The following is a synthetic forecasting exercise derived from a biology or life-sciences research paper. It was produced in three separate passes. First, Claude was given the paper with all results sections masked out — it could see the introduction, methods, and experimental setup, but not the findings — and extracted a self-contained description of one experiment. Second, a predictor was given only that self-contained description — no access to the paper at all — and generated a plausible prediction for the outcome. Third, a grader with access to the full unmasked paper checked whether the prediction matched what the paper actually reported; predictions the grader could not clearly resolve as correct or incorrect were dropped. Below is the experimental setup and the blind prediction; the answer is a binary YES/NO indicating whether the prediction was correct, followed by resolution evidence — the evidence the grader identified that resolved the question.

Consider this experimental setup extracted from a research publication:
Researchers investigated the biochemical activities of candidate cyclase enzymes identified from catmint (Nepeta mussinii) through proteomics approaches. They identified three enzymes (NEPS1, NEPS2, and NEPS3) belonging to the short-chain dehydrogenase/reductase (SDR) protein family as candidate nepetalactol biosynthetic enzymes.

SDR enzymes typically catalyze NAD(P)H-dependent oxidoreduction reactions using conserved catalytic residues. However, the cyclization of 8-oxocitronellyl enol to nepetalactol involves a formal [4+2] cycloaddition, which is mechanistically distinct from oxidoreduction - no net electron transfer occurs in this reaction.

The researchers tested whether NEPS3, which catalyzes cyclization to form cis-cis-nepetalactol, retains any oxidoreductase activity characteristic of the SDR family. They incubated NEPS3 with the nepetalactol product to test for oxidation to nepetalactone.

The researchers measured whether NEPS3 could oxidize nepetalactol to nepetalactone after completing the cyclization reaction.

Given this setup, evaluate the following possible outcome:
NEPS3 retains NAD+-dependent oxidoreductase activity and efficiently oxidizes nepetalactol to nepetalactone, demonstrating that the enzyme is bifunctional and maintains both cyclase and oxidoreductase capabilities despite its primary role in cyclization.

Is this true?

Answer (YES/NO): NO